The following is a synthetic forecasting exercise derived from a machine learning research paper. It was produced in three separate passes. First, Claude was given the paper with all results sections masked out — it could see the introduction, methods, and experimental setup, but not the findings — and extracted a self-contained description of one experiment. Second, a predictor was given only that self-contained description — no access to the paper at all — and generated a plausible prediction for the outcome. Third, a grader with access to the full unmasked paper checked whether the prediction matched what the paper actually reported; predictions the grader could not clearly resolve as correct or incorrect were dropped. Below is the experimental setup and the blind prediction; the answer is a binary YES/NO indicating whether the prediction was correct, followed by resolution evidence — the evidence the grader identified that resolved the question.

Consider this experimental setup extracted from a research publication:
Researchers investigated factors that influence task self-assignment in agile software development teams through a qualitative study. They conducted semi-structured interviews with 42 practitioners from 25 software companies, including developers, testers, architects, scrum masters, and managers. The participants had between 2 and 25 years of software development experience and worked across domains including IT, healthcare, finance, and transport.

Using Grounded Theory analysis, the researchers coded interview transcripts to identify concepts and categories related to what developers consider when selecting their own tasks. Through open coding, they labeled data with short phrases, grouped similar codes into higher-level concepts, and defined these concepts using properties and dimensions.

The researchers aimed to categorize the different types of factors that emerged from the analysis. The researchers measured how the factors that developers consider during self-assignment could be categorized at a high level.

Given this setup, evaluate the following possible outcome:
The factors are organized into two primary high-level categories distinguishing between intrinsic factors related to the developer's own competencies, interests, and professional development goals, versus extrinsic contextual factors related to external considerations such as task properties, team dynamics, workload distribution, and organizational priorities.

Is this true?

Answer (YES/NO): NO